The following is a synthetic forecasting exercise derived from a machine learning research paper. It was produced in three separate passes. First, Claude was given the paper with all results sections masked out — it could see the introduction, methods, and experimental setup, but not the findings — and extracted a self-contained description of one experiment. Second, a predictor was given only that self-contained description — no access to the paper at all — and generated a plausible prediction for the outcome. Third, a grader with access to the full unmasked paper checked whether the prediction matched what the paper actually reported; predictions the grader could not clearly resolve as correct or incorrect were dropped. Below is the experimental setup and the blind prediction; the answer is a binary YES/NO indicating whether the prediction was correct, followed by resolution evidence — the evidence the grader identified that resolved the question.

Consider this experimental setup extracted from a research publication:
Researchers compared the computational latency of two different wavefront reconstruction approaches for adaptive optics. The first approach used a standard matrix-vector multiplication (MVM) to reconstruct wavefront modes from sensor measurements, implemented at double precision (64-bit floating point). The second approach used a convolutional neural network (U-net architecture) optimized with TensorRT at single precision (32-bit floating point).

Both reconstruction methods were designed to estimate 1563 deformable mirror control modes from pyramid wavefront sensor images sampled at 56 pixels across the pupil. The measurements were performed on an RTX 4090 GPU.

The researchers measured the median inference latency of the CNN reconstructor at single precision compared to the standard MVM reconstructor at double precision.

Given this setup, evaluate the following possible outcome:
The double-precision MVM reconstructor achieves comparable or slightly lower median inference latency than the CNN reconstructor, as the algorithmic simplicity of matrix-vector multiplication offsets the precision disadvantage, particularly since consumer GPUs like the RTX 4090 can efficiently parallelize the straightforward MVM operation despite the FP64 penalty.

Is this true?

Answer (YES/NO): NO